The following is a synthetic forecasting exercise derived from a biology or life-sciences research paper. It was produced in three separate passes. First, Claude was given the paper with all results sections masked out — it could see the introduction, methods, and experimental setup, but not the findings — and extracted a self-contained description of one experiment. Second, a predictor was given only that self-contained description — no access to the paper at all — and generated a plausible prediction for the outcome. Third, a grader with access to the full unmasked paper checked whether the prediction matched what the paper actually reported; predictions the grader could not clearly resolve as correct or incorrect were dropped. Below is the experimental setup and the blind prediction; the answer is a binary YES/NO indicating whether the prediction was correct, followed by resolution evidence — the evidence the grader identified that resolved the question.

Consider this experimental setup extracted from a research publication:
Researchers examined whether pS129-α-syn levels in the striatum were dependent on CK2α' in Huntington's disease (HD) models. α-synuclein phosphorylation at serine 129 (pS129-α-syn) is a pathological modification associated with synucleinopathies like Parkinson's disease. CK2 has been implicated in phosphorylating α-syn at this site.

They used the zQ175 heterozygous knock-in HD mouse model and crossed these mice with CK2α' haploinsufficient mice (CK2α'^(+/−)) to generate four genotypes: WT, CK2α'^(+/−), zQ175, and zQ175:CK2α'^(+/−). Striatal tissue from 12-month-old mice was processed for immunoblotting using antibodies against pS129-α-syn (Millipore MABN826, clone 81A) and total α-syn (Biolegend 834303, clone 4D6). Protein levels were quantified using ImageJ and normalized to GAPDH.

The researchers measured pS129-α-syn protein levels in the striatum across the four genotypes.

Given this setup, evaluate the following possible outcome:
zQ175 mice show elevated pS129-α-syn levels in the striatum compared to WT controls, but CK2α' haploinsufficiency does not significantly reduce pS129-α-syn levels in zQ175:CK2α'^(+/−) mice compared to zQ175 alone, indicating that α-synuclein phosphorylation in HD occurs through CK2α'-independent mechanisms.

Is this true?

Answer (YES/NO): NO